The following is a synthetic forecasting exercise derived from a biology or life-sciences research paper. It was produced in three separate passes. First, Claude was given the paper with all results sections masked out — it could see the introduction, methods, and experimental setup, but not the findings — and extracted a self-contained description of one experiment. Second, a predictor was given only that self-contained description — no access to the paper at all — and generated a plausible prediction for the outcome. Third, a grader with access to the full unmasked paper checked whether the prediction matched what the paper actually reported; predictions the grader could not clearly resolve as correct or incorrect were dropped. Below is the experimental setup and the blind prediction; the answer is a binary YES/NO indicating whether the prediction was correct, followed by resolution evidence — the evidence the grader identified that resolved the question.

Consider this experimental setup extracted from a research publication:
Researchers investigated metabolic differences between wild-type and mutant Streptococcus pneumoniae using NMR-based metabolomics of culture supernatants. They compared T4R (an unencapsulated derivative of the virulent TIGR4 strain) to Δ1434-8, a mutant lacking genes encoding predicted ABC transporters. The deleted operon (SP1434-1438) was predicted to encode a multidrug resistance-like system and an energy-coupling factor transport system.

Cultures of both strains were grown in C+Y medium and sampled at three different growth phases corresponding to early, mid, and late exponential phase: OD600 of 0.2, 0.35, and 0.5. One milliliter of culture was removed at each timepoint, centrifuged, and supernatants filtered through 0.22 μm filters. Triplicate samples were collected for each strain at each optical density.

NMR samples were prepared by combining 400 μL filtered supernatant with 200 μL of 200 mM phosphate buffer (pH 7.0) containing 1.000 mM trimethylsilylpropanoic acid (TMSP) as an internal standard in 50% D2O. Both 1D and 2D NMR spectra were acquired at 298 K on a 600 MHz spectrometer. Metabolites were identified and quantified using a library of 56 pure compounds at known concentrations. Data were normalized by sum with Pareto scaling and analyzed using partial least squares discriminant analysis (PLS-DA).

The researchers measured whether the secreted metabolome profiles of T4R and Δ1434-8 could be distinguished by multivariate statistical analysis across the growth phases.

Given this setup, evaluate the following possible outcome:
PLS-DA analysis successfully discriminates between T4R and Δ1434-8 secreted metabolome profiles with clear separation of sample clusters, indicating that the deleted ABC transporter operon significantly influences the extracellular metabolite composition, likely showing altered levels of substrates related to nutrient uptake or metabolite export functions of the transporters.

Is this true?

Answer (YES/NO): YES